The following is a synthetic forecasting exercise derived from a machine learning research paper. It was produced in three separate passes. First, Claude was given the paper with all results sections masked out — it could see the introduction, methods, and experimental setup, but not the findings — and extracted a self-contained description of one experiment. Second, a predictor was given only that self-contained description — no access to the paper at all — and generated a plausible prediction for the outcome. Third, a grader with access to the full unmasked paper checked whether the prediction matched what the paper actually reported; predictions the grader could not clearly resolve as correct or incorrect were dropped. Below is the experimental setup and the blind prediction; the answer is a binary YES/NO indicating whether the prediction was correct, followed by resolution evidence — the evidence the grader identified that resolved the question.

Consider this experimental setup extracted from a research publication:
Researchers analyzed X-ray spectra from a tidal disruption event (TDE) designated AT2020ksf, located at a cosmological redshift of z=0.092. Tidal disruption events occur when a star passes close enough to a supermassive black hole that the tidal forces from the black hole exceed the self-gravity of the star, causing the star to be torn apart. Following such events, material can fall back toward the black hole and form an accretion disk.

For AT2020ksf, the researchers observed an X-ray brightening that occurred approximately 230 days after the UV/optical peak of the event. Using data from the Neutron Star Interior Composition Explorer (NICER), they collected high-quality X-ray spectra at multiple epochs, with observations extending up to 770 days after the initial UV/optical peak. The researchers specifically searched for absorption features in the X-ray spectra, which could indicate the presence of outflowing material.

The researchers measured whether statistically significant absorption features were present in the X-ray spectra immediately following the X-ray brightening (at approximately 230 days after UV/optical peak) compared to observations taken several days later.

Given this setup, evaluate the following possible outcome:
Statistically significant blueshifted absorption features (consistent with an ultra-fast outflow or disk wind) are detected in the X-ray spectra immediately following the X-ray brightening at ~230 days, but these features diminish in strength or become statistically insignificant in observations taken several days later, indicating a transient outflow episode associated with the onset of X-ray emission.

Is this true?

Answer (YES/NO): NO